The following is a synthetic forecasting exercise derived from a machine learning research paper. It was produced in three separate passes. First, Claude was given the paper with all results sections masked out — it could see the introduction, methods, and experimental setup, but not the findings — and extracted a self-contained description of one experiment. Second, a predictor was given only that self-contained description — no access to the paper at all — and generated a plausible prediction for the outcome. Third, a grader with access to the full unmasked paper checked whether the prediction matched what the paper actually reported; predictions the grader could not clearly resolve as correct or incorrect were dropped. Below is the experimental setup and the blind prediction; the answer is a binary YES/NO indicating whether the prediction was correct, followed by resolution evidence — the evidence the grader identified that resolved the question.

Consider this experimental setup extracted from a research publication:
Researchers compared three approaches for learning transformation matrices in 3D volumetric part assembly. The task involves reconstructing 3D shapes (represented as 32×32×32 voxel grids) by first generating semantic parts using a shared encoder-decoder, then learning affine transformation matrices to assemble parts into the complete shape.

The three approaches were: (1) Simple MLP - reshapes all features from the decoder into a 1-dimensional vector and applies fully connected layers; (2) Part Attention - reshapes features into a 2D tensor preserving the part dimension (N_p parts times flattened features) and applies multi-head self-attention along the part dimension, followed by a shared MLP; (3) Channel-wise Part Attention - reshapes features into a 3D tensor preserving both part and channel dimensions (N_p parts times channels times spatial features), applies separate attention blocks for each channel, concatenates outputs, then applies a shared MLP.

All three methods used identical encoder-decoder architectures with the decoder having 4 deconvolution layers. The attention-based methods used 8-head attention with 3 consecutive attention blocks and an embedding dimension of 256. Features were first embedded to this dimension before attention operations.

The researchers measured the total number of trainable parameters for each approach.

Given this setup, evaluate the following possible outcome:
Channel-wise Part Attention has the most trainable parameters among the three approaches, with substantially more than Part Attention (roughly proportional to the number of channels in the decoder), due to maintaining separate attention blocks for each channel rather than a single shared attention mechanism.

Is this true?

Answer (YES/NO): NO